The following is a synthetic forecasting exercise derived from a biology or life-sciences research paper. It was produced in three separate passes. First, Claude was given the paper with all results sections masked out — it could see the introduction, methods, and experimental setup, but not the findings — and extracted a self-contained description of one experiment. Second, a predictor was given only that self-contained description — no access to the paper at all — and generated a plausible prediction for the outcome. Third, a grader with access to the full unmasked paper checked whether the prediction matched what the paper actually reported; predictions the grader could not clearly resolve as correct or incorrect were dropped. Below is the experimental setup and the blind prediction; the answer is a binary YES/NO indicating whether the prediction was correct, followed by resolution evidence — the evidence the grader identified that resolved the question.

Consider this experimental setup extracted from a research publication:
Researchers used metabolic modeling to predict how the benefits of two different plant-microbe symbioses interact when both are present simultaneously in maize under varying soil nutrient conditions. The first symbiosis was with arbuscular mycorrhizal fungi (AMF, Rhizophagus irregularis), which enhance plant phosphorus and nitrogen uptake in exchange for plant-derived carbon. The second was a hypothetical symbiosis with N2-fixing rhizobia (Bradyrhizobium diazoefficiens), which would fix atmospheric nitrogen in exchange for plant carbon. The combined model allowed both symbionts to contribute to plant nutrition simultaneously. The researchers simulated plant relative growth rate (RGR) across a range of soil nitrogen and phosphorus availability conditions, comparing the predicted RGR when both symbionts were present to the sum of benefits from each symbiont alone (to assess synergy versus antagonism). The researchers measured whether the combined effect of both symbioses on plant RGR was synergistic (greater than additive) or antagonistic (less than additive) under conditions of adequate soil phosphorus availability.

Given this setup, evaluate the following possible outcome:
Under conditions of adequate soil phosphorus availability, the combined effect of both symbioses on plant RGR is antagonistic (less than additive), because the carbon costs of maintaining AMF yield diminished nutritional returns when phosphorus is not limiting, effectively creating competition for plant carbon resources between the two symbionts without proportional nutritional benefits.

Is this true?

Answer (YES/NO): YES